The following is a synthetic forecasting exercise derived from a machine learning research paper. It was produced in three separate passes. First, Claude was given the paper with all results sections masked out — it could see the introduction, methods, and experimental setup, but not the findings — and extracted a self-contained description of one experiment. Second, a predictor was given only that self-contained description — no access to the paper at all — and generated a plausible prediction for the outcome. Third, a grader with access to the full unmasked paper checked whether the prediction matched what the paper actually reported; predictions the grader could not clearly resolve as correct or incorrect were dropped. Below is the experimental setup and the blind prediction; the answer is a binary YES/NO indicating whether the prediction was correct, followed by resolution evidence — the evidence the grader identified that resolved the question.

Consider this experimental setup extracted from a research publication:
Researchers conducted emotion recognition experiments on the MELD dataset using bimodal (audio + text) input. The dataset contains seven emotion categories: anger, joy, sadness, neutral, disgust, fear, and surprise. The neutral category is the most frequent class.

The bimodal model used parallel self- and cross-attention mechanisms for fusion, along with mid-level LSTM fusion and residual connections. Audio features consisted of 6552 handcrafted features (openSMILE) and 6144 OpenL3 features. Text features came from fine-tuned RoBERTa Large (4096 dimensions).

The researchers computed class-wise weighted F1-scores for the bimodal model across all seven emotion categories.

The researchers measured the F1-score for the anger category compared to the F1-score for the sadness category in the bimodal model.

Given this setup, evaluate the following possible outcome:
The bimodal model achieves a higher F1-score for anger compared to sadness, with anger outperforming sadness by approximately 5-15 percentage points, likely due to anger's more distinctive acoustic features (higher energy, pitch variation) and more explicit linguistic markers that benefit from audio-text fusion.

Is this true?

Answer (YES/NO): YES